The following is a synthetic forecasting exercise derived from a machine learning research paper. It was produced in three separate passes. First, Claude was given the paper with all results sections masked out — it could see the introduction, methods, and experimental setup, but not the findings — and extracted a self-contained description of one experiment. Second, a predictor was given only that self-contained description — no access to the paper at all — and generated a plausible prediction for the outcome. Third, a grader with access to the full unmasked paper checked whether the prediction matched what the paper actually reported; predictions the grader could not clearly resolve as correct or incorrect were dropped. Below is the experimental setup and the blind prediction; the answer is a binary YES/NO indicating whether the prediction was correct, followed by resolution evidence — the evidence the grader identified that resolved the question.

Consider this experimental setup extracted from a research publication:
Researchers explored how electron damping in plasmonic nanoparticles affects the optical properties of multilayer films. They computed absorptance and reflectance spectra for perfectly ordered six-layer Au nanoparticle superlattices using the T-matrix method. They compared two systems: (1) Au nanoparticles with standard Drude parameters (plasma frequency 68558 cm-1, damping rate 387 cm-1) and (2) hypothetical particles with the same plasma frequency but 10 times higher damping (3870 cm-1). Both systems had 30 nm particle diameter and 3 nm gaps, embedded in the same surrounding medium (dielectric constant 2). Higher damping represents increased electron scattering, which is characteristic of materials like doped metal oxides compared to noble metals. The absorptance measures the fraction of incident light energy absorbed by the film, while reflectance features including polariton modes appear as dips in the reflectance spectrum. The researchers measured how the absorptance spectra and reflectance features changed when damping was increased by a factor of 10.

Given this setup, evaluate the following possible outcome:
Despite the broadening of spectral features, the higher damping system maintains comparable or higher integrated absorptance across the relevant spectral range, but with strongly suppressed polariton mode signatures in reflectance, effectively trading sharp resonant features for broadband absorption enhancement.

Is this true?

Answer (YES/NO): YES